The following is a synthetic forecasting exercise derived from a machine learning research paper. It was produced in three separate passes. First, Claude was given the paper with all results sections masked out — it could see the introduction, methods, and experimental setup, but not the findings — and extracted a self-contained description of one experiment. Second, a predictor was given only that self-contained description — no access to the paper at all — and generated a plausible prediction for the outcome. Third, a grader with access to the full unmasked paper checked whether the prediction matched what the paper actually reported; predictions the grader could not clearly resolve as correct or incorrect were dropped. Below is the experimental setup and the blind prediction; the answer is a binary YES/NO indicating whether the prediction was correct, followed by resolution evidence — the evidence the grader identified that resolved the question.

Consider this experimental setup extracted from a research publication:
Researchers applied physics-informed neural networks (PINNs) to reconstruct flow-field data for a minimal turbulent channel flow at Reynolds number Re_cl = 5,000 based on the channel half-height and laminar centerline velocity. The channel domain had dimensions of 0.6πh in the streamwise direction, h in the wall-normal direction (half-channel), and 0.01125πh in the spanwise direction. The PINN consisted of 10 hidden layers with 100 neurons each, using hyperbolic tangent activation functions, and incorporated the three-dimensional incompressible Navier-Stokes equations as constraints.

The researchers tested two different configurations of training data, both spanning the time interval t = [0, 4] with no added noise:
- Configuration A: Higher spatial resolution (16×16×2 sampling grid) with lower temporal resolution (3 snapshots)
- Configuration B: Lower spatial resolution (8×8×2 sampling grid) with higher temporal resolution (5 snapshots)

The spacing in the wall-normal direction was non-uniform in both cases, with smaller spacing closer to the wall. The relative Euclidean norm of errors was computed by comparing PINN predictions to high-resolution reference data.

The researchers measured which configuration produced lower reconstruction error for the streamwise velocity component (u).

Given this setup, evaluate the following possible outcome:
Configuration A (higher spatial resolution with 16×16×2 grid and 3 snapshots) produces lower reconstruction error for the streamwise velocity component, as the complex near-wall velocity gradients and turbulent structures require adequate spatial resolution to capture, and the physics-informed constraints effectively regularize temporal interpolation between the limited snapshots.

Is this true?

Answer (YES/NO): YES